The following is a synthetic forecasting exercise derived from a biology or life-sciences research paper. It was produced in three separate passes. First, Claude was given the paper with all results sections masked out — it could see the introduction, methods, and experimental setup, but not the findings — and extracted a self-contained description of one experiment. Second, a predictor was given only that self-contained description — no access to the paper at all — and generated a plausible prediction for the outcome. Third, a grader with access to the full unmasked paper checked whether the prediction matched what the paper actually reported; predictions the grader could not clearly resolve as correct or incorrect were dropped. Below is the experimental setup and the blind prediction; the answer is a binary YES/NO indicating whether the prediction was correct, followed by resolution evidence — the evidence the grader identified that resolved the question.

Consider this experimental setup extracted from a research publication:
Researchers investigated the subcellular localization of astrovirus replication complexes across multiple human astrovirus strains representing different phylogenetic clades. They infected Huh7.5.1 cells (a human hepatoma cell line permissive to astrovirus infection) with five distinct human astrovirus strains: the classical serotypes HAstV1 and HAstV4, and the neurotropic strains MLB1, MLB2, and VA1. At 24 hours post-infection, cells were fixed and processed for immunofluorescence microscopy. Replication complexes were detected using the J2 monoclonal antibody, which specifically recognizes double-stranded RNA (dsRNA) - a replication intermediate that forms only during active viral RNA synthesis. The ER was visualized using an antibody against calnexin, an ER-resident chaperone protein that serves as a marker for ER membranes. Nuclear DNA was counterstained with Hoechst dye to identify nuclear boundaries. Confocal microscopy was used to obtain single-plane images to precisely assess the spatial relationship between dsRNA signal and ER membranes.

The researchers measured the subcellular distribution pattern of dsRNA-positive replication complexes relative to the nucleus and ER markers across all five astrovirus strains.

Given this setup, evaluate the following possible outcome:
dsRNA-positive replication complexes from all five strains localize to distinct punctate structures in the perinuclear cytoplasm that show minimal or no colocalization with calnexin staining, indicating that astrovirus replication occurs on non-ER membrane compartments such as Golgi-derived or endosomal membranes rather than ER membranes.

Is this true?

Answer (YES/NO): NO